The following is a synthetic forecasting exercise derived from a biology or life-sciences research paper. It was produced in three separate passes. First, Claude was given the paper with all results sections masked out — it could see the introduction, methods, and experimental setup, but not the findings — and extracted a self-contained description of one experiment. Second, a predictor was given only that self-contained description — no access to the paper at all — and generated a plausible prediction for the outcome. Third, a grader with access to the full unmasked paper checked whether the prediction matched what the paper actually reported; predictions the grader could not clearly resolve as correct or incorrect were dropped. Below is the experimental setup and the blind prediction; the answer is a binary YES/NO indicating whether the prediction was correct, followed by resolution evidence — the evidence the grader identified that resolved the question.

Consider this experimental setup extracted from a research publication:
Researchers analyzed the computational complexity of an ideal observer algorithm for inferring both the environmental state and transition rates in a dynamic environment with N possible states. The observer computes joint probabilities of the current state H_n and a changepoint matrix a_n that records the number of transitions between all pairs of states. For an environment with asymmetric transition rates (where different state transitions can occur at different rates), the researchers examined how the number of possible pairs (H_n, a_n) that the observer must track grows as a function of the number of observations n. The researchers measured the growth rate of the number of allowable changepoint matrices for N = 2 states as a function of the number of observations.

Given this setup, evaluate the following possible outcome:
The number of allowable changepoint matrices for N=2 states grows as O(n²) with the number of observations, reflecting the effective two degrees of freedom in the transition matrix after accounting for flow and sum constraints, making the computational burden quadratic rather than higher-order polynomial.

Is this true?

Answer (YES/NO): YES